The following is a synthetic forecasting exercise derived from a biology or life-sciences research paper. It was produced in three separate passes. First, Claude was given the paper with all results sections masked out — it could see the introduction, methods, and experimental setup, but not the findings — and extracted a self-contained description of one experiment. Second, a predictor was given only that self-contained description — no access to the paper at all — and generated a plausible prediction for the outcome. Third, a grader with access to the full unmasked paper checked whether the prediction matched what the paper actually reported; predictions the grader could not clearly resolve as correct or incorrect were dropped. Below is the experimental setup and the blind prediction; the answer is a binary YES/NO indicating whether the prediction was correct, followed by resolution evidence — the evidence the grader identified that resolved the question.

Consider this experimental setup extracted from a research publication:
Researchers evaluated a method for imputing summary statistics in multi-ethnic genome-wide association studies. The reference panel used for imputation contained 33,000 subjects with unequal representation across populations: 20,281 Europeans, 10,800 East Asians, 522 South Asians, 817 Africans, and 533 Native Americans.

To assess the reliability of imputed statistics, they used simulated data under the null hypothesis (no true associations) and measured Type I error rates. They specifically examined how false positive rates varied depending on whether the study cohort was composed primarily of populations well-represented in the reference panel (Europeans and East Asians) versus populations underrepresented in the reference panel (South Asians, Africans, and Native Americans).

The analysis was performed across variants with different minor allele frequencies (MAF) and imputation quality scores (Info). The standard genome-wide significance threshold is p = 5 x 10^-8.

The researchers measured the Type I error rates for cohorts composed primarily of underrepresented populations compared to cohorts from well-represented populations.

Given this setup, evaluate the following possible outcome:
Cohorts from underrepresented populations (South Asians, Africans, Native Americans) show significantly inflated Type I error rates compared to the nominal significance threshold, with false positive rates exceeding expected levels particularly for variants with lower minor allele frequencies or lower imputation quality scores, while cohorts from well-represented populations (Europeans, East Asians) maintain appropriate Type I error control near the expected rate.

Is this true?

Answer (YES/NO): YES